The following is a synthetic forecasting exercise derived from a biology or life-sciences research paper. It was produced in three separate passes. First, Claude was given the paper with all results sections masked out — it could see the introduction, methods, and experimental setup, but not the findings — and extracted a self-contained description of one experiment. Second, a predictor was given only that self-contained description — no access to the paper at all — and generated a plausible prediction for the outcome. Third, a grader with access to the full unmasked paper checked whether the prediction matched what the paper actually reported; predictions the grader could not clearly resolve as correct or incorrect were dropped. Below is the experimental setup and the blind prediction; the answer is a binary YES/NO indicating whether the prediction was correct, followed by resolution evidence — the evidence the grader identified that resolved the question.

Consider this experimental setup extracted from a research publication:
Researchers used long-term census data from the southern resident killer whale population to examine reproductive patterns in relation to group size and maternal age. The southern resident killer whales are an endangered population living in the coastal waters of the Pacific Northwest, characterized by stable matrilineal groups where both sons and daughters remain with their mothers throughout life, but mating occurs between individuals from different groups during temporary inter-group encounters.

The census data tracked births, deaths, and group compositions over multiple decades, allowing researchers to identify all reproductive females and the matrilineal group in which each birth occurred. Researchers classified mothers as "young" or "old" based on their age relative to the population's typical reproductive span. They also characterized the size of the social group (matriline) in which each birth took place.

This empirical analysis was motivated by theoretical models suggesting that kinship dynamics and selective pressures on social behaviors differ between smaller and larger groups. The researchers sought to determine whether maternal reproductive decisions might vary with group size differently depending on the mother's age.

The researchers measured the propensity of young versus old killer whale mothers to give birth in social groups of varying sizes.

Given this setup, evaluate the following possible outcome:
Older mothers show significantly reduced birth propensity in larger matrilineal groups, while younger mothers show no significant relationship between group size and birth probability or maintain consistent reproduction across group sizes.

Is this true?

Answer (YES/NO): NO